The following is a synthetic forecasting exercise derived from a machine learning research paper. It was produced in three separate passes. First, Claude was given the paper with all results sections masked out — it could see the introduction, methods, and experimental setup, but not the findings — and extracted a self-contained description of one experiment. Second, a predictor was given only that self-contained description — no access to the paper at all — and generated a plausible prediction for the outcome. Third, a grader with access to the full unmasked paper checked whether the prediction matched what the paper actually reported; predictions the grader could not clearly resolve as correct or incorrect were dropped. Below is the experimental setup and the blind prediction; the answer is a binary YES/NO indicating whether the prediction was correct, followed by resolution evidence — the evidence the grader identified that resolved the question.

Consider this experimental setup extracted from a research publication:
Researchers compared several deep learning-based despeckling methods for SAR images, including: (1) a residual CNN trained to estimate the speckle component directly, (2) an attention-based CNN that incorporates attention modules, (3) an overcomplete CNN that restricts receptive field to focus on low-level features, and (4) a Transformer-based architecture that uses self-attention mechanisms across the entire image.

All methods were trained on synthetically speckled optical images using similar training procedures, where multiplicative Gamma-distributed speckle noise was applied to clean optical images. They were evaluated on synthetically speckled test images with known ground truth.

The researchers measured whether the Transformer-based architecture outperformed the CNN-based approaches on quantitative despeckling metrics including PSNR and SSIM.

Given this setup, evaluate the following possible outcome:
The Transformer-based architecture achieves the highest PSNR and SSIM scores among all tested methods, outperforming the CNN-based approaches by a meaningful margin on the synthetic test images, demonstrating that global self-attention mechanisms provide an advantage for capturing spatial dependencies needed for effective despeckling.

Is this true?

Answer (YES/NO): NO